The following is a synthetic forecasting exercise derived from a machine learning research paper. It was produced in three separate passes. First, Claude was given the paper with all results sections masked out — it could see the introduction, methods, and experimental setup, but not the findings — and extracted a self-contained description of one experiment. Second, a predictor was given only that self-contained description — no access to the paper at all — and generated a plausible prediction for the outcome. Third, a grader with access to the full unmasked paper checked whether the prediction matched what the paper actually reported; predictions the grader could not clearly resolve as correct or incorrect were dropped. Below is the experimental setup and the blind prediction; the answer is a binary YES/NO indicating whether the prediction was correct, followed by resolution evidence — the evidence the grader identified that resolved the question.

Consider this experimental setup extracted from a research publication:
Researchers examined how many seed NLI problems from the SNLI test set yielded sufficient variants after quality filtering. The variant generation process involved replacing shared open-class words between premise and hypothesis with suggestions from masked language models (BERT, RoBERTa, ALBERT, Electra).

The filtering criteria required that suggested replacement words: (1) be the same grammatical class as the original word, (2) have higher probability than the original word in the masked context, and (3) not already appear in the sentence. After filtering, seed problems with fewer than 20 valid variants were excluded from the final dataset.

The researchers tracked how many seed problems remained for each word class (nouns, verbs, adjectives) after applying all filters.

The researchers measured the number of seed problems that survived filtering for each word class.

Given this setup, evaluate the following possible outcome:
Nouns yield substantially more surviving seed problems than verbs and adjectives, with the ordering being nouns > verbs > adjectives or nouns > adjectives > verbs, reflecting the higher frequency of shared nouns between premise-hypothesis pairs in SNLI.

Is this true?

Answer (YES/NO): YES